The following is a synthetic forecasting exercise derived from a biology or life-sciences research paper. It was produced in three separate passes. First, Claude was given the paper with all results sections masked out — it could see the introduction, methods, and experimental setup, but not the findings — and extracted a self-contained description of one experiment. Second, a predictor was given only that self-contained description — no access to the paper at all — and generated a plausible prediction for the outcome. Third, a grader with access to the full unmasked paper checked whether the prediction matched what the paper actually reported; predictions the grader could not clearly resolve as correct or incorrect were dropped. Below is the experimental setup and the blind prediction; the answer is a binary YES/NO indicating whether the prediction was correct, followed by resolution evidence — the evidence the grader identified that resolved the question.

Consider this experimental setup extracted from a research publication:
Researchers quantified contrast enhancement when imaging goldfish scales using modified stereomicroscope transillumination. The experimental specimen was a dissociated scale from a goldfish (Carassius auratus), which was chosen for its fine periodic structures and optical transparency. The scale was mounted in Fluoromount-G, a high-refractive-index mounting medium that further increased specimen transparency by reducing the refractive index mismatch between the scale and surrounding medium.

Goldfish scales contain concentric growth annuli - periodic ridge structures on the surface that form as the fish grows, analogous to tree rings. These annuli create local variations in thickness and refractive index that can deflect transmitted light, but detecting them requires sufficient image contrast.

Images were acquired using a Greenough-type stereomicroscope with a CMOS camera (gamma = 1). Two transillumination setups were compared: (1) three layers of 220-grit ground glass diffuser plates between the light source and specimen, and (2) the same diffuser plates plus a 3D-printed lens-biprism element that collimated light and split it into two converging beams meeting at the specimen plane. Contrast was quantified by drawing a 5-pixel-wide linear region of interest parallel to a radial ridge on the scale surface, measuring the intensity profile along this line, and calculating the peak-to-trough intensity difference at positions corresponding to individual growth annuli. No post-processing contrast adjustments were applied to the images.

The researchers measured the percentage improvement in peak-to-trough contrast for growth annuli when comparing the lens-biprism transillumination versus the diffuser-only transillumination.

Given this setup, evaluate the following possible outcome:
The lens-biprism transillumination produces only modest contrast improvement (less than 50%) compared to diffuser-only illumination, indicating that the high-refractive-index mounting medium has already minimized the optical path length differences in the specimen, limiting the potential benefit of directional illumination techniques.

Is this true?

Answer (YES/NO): NO